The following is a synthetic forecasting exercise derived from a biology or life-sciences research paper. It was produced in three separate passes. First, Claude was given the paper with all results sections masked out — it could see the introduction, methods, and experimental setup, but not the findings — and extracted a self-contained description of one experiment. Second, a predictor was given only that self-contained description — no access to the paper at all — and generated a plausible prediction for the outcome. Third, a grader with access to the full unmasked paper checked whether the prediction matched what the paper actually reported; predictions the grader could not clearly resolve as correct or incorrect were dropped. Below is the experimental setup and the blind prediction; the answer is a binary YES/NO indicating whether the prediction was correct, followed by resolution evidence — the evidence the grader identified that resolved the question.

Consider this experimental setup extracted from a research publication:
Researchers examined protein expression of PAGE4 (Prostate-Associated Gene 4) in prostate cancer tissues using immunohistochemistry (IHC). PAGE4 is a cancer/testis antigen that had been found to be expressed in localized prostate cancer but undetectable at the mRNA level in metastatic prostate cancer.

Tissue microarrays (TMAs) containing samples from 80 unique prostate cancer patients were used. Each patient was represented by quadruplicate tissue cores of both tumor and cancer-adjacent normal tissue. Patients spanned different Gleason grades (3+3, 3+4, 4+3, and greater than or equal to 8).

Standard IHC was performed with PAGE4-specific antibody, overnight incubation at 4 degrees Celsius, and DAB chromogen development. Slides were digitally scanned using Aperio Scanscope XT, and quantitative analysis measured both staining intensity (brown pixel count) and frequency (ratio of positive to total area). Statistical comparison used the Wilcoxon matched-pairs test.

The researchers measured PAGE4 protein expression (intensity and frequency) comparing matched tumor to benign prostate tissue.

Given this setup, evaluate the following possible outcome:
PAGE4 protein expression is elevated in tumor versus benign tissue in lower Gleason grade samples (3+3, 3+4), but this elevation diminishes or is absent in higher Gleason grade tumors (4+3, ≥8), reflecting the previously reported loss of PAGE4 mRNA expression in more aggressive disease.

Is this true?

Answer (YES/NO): NO